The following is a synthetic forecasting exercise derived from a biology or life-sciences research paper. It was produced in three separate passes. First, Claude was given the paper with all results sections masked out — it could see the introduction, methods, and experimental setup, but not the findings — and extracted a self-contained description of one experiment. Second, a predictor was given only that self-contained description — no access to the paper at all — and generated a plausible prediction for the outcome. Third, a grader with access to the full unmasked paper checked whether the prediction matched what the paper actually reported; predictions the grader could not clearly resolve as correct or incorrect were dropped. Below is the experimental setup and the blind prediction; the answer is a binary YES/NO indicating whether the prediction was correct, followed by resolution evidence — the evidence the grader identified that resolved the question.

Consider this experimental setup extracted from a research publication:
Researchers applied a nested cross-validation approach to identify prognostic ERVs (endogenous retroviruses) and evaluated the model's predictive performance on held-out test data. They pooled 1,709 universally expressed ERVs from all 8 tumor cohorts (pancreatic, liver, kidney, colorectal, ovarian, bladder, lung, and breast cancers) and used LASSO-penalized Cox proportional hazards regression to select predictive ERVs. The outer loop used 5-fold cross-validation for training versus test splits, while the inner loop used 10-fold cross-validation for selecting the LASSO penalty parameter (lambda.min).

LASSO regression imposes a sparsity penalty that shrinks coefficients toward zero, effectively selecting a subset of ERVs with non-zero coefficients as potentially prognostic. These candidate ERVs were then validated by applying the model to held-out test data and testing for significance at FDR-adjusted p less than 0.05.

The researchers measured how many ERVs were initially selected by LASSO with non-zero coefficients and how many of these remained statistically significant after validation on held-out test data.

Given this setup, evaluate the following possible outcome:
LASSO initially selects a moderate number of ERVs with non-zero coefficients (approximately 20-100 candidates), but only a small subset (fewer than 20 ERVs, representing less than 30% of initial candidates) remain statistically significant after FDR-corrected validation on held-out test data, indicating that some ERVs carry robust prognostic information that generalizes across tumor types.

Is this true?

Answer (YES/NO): NO